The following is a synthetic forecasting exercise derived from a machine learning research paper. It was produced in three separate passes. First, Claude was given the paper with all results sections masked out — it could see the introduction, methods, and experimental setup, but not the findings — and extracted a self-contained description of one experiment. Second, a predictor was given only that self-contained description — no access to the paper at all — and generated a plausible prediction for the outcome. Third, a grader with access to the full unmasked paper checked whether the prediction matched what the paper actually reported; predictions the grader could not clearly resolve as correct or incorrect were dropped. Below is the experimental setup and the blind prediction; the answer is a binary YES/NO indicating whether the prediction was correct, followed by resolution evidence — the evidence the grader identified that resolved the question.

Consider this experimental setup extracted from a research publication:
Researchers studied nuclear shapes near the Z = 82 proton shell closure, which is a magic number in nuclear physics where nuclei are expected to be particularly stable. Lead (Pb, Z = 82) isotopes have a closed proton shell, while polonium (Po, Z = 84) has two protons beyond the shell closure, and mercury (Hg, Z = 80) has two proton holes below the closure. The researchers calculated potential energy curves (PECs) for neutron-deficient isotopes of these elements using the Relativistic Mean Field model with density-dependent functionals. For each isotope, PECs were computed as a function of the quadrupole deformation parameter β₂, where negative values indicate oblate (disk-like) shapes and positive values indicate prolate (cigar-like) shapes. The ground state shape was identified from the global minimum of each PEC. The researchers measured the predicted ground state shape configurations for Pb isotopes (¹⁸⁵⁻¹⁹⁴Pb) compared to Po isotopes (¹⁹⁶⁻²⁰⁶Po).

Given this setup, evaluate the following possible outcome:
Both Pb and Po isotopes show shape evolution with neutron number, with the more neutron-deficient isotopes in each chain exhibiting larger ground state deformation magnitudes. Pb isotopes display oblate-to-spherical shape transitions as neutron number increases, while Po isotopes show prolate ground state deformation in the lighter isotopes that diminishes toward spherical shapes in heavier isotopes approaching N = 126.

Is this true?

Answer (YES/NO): NO